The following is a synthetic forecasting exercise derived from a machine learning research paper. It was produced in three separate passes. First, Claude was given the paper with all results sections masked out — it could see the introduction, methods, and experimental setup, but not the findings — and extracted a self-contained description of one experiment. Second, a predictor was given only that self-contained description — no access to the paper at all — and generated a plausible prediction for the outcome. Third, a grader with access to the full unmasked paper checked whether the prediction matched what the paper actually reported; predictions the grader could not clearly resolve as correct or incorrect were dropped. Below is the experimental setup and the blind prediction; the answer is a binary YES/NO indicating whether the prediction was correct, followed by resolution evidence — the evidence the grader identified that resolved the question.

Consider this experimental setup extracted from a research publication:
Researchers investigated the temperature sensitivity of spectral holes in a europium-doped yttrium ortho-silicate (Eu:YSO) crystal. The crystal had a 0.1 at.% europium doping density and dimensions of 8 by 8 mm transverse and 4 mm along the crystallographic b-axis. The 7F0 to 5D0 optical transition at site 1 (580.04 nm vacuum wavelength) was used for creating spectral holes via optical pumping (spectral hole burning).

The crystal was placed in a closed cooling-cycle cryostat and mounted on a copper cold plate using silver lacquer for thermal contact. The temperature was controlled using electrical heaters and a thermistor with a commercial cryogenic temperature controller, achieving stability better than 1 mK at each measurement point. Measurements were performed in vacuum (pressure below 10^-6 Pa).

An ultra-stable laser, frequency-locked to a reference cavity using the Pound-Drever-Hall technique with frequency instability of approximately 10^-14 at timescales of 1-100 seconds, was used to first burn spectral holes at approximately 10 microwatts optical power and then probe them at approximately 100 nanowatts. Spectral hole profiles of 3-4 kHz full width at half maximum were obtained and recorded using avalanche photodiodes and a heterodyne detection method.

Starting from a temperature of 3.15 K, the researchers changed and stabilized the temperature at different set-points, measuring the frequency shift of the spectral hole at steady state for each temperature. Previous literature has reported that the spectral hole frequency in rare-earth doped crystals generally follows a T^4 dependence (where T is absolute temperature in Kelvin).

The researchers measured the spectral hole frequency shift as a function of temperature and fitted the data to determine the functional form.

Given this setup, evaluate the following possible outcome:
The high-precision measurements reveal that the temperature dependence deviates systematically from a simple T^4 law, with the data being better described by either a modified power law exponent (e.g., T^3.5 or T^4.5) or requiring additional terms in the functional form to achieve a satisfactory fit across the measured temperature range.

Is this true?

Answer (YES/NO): NO